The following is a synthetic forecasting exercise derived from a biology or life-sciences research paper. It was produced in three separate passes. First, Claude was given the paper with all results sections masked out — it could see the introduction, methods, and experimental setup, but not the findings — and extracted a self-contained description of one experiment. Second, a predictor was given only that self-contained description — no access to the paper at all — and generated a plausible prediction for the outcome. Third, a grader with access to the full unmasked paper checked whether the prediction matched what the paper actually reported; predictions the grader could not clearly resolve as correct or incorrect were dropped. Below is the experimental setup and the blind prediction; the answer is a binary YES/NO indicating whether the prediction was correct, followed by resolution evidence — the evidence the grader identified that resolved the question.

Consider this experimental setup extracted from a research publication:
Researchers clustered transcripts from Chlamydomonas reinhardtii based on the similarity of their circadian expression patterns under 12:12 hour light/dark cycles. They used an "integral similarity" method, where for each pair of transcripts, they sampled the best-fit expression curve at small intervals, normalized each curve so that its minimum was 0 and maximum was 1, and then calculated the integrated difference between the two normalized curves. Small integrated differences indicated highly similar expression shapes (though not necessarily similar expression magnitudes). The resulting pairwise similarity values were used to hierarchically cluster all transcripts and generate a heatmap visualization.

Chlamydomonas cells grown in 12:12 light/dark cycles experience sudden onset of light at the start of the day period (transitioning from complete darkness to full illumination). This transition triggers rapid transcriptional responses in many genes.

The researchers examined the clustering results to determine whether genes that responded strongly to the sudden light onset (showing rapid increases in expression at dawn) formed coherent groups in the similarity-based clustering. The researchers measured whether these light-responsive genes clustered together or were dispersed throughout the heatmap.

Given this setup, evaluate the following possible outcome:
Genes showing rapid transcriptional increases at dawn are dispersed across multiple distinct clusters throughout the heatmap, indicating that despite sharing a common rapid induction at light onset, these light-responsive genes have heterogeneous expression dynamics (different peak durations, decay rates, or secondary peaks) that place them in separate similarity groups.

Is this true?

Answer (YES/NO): NO